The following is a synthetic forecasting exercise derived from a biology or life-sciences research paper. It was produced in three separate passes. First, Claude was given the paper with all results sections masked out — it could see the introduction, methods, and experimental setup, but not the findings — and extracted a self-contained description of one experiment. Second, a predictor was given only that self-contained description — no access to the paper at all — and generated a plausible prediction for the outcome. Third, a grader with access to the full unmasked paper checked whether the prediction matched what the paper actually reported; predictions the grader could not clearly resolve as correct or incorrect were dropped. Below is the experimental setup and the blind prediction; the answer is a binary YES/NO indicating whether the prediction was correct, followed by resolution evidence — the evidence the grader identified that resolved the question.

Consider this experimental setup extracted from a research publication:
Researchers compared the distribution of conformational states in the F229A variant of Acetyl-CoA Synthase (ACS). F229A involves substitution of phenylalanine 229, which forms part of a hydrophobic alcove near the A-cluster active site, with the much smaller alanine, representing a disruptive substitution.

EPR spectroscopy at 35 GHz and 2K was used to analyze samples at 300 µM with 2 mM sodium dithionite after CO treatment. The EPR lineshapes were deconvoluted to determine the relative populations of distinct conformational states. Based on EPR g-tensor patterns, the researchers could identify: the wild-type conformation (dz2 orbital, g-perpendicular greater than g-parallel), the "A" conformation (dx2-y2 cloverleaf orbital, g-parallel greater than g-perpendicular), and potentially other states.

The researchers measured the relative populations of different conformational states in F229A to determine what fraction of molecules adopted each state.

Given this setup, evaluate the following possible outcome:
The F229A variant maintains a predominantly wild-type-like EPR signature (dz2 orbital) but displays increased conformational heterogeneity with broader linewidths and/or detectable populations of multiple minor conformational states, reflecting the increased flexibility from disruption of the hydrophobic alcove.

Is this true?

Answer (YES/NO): NO